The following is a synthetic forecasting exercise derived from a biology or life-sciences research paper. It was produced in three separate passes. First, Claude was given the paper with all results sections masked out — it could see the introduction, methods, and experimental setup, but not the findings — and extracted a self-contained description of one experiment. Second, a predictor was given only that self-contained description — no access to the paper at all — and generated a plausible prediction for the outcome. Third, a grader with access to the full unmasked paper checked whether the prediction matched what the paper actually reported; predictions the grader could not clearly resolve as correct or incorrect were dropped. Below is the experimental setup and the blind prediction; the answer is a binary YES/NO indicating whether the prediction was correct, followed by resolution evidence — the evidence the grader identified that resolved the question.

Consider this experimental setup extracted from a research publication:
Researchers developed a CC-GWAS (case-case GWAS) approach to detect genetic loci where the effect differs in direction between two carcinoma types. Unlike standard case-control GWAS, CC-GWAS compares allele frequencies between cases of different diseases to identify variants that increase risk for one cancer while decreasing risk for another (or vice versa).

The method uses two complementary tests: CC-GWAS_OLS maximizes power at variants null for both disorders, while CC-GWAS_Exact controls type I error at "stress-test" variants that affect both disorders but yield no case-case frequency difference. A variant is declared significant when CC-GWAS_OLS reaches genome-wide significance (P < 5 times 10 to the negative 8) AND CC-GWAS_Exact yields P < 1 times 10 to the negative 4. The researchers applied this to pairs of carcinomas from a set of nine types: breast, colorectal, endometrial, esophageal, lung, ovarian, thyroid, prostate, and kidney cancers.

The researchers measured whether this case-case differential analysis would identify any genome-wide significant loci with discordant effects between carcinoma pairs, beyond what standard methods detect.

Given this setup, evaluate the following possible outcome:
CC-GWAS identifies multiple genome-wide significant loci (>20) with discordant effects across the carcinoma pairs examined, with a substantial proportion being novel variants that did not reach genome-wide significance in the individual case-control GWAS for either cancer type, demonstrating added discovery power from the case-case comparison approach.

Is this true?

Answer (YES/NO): YES